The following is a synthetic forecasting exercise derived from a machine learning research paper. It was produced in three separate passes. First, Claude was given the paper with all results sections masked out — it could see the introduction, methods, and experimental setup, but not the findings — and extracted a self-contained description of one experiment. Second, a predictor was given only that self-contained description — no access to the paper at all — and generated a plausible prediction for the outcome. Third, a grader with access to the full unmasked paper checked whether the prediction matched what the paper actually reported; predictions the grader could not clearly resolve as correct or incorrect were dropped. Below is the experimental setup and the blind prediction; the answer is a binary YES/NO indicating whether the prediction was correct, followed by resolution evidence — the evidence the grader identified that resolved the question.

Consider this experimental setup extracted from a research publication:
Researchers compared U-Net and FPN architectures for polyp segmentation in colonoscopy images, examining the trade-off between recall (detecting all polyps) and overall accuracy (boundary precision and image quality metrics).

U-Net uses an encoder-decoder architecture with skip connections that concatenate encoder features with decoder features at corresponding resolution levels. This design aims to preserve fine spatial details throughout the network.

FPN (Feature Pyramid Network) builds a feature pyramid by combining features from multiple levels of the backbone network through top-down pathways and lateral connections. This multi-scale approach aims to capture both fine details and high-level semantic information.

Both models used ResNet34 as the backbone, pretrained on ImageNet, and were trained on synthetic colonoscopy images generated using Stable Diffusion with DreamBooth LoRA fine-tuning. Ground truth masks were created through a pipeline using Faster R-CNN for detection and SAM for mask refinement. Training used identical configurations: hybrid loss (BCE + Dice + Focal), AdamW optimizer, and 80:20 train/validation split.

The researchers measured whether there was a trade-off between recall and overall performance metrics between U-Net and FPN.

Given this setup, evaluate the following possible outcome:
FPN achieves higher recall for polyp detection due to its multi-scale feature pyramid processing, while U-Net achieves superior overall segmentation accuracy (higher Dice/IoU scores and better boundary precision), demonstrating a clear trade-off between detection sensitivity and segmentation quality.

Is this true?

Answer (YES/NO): NO